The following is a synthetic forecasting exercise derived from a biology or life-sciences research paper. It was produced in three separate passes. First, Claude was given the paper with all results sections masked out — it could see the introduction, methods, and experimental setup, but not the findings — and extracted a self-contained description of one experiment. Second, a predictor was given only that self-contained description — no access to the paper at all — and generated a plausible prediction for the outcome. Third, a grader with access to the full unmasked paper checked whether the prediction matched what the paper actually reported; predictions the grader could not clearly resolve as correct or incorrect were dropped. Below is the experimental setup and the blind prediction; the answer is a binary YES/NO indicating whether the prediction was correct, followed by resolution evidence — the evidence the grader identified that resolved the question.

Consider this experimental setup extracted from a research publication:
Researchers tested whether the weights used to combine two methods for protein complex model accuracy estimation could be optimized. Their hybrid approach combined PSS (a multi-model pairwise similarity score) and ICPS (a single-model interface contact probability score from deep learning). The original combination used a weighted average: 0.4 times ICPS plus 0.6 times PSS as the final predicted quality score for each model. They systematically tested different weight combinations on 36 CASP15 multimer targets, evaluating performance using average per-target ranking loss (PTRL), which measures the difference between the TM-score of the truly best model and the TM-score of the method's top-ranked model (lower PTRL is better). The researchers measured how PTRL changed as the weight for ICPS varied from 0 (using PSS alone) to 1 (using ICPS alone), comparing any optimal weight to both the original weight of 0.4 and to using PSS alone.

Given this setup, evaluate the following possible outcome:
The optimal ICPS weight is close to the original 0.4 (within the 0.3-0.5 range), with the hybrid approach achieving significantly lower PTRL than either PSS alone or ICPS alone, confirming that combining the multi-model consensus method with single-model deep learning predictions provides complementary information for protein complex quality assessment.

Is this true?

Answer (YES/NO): YES